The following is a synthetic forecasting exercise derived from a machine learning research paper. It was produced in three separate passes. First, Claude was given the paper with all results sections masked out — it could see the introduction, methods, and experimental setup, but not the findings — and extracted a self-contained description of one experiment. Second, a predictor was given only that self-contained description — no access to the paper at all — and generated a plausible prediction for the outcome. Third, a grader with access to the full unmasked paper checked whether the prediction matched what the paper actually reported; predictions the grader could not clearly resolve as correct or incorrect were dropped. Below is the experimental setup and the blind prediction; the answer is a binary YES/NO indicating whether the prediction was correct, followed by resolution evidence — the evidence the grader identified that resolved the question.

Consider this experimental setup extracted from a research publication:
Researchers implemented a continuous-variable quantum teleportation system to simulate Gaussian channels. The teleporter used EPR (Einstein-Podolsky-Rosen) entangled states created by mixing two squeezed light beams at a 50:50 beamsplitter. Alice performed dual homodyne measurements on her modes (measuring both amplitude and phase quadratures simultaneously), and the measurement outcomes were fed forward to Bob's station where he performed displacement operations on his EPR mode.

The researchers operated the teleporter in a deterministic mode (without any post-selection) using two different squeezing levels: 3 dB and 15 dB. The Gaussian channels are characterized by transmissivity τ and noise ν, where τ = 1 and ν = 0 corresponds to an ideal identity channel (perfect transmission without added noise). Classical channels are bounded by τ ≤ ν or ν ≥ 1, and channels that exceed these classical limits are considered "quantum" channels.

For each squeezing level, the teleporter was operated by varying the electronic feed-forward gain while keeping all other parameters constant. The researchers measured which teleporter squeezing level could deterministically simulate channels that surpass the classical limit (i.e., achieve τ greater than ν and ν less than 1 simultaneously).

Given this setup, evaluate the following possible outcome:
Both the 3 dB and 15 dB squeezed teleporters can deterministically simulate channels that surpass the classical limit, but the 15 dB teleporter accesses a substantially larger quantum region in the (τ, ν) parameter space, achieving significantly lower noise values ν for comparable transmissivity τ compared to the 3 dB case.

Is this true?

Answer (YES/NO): NO